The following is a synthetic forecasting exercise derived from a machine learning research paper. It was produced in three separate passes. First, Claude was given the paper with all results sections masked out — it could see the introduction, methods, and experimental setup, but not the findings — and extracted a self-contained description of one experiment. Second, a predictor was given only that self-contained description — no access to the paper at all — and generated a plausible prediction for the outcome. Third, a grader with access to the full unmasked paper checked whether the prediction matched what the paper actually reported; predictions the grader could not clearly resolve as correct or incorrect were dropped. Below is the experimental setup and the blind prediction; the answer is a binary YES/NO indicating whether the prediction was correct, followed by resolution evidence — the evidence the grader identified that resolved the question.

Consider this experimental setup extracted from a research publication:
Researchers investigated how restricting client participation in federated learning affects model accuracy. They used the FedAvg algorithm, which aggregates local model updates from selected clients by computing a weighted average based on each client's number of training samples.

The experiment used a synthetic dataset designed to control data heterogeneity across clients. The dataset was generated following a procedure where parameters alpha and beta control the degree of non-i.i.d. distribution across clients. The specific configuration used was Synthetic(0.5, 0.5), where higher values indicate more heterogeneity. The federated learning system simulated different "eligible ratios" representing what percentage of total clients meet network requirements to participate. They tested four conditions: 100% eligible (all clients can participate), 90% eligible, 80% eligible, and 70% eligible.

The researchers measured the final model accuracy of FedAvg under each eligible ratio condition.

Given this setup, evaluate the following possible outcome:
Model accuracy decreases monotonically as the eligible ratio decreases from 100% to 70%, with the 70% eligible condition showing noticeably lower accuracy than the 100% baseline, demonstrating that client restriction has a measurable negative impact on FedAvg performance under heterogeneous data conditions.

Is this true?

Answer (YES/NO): YES